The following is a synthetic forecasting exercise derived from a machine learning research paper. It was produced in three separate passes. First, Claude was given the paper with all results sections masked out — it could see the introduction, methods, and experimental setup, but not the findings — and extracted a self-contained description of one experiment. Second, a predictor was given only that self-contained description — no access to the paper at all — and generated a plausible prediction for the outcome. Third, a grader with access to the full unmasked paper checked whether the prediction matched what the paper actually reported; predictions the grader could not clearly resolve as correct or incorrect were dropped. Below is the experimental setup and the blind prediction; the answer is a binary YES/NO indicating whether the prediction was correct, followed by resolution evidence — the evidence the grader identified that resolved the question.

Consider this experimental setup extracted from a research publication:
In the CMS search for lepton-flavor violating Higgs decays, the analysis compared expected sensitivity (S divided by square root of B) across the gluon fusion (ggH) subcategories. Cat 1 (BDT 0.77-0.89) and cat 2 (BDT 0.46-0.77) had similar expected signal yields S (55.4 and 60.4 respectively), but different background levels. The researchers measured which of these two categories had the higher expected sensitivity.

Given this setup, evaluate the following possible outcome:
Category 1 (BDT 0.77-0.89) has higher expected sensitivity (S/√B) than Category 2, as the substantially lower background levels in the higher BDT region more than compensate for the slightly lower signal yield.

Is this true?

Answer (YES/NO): YES